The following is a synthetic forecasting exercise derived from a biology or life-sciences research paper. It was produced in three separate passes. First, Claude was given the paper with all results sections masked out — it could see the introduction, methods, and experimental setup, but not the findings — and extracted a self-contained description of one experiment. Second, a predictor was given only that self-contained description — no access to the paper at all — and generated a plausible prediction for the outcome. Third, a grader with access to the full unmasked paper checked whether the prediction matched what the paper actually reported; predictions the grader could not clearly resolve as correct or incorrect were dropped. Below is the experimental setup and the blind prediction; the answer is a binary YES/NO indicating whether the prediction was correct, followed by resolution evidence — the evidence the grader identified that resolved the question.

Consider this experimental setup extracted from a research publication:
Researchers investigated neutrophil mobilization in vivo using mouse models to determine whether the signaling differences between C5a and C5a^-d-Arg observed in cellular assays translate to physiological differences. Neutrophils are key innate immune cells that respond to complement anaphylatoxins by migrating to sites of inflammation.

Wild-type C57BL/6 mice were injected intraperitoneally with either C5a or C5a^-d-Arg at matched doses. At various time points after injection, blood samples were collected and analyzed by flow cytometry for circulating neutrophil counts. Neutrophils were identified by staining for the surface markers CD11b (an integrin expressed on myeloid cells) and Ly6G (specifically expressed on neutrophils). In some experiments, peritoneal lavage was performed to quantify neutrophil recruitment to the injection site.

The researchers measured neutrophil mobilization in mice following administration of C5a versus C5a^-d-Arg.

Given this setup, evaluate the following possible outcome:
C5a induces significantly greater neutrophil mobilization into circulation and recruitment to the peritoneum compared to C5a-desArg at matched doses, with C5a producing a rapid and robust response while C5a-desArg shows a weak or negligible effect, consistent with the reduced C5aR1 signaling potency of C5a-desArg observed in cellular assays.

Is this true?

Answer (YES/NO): NO